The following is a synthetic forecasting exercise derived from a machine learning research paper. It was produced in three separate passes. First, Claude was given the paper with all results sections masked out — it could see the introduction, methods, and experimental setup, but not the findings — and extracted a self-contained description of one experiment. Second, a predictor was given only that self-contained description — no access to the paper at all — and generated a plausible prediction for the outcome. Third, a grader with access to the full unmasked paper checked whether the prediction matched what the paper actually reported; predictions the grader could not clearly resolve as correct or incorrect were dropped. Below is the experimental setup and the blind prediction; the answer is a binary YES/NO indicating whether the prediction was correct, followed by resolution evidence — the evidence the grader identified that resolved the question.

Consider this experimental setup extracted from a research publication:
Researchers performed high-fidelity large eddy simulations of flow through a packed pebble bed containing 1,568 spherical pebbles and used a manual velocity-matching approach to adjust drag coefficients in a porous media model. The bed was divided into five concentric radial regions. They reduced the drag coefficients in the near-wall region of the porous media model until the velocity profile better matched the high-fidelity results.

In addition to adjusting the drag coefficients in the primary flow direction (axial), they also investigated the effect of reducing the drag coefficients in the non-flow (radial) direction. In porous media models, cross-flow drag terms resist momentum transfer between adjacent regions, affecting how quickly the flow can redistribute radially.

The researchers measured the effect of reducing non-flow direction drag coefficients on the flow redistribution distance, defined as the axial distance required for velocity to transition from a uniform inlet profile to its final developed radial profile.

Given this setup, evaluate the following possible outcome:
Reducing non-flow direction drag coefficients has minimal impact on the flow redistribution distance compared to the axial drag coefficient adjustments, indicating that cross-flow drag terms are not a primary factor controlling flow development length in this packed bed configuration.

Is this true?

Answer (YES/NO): NO